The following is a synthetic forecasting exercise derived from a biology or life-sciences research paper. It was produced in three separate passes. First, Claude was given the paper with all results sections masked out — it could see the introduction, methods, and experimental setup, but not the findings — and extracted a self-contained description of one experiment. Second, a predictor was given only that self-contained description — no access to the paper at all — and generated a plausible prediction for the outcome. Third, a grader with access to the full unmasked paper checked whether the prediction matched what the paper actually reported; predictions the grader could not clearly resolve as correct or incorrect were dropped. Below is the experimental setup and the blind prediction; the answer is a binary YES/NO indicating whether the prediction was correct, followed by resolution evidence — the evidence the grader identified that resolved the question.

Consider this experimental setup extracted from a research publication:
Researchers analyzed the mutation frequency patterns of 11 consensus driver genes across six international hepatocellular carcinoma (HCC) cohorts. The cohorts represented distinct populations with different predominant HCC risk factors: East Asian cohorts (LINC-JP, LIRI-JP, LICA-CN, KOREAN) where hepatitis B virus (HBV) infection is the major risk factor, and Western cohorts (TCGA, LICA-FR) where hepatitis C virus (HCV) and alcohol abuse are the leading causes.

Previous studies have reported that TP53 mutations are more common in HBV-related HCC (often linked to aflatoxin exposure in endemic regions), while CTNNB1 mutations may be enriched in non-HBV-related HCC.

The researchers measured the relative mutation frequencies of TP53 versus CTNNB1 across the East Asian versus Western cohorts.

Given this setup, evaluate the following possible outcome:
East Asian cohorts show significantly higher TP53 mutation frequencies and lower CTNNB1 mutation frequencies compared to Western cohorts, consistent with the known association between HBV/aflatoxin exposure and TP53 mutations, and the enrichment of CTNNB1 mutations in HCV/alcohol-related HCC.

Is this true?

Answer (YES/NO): NO